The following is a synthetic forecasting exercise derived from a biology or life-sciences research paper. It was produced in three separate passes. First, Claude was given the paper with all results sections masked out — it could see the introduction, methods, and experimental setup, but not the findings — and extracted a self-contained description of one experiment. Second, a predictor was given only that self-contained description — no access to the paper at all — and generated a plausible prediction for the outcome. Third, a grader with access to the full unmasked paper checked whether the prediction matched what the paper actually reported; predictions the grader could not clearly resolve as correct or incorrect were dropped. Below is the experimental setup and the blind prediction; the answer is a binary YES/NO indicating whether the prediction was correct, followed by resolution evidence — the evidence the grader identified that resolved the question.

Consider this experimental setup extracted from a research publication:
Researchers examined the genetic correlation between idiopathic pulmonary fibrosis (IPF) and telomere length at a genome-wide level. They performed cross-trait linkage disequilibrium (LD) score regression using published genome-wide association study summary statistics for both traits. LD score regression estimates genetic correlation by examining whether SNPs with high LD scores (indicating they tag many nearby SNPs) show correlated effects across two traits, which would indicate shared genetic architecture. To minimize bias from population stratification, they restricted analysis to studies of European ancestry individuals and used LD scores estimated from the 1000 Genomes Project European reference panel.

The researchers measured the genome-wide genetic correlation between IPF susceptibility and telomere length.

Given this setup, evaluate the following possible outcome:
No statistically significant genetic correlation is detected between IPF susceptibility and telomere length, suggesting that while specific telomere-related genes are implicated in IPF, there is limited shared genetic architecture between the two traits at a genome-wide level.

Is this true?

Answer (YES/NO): NO